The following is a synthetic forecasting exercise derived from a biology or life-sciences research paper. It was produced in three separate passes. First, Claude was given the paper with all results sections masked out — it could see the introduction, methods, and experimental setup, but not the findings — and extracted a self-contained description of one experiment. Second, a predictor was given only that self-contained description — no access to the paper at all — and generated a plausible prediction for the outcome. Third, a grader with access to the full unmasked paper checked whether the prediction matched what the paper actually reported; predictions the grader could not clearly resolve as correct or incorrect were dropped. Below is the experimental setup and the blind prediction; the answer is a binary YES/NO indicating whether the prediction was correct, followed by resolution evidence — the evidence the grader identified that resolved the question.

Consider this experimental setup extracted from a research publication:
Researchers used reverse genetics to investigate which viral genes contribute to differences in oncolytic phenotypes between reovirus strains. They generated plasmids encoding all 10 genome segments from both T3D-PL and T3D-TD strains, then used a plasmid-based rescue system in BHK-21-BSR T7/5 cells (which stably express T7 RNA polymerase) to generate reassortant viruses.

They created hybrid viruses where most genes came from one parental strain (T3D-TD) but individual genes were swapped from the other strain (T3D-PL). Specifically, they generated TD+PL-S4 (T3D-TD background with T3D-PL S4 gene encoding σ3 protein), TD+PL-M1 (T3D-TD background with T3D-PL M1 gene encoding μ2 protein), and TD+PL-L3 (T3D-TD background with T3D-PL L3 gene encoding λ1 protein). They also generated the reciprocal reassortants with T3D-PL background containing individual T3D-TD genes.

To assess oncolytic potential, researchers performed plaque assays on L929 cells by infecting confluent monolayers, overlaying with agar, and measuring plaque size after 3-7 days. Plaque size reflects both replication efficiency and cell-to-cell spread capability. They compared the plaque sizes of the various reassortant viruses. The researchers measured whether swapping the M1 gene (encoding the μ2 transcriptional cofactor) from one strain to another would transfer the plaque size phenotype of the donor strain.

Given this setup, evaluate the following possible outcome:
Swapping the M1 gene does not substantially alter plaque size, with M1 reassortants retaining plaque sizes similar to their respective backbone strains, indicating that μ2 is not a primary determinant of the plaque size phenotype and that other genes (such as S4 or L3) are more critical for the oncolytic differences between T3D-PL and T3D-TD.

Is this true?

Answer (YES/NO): NO